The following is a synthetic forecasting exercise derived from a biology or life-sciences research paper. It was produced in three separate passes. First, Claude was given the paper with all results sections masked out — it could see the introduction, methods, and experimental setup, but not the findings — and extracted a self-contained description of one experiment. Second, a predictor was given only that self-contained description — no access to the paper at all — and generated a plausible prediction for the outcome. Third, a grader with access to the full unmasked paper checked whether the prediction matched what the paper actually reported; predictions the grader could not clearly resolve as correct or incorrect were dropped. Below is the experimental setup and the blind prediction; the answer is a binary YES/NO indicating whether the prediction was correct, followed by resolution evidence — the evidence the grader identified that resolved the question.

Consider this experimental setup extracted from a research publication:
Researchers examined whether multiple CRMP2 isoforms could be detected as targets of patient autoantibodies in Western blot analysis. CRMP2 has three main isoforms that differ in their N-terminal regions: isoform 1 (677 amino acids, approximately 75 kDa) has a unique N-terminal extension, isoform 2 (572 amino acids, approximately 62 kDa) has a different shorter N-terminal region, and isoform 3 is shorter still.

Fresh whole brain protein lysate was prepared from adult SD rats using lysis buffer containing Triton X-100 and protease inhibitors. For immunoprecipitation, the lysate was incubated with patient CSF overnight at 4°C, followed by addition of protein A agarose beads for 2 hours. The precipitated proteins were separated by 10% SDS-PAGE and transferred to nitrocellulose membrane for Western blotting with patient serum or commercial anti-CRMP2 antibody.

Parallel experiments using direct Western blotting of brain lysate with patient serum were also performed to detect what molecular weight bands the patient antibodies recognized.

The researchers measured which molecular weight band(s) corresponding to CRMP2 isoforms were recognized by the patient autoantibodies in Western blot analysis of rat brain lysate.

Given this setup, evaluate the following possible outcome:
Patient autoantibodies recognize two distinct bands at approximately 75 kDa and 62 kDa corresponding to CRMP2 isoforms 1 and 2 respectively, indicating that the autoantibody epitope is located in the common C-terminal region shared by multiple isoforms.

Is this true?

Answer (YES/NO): NO